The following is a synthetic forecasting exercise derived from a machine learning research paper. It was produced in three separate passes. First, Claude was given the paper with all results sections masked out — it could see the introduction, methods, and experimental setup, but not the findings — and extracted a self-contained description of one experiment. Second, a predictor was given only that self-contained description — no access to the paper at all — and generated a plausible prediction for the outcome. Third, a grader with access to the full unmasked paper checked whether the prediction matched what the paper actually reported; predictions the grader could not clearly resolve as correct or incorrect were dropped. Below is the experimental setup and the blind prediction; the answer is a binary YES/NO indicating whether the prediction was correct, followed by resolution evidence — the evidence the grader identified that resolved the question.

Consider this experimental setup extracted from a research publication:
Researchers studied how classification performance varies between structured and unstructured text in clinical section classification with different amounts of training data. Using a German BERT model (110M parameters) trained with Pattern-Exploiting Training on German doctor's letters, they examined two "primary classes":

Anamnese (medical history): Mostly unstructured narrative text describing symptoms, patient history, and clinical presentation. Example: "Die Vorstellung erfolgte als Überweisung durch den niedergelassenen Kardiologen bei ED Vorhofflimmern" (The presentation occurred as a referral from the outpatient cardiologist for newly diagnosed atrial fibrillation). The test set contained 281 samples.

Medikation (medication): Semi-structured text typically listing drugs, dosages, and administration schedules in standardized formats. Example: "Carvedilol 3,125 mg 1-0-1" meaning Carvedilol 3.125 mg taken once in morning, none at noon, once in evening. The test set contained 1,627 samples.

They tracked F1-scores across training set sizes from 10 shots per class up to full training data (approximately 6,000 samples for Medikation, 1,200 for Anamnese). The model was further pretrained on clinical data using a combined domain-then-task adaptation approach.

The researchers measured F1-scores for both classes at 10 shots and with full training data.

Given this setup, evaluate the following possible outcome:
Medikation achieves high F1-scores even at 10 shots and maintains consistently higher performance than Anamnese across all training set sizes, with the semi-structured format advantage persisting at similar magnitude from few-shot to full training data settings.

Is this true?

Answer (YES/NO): NO